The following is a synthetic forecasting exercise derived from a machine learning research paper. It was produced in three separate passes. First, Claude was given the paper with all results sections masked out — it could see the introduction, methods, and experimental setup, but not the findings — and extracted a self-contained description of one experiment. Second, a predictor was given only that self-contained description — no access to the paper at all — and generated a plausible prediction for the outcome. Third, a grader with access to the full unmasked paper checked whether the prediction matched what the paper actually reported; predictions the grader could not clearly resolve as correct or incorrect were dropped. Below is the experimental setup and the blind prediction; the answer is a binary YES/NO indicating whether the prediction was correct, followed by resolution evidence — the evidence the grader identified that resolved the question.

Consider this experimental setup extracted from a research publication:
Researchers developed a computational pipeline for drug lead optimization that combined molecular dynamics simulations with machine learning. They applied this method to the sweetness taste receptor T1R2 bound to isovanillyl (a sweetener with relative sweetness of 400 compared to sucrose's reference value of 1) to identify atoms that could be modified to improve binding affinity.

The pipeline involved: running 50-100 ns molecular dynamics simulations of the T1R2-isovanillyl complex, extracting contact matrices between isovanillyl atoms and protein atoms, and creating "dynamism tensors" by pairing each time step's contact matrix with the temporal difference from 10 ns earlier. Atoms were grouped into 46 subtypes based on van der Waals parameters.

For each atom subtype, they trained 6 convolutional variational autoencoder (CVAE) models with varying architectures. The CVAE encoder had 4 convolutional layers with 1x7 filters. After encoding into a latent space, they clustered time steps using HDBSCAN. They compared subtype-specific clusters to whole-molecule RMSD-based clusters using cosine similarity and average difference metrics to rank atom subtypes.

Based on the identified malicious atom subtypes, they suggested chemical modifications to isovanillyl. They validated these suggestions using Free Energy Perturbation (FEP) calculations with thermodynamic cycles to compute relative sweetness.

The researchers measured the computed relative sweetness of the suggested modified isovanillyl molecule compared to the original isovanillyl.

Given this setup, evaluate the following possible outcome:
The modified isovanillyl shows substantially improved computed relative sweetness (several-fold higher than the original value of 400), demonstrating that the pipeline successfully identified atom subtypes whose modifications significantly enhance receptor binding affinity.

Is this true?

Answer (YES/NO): YES